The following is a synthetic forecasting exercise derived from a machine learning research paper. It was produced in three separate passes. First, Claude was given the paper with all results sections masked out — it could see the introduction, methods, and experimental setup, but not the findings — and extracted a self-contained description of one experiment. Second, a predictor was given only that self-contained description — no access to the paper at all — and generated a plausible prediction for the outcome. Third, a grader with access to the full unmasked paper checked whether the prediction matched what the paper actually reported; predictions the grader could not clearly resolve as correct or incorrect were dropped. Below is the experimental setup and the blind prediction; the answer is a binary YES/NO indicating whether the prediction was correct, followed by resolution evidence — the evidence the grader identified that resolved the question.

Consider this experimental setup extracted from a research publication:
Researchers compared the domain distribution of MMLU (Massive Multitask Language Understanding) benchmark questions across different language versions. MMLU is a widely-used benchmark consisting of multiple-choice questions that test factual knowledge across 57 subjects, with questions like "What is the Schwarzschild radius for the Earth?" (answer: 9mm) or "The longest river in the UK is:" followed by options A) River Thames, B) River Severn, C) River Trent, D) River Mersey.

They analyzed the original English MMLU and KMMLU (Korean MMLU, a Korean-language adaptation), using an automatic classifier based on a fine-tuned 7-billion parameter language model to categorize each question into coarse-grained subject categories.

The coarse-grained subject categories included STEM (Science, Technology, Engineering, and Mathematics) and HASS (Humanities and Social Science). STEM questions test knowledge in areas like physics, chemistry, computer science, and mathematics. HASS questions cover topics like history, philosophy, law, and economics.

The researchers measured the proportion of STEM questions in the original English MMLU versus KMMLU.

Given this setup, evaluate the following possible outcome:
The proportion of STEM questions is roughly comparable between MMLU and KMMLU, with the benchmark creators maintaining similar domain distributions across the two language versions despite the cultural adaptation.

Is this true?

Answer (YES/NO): NO